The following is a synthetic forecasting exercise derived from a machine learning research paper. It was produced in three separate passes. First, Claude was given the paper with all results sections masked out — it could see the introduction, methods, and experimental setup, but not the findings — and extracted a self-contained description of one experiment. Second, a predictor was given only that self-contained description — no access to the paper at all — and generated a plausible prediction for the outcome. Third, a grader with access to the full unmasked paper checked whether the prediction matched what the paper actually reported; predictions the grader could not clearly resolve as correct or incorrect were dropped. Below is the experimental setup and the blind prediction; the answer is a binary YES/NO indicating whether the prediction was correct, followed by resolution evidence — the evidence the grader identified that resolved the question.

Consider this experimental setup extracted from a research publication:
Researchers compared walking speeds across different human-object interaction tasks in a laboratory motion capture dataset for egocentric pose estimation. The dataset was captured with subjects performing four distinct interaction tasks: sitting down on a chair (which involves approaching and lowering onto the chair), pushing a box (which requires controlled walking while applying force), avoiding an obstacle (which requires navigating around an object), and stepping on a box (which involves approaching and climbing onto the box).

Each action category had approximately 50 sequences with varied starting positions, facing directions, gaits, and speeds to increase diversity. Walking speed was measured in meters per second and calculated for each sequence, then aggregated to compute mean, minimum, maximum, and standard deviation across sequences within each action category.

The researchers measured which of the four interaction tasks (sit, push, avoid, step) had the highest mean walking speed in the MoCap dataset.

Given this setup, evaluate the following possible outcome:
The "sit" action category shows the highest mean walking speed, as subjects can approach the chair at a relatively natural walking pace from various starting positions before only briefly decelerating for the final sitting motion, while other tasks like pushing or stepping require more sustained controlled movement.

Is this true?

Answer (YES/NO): NO